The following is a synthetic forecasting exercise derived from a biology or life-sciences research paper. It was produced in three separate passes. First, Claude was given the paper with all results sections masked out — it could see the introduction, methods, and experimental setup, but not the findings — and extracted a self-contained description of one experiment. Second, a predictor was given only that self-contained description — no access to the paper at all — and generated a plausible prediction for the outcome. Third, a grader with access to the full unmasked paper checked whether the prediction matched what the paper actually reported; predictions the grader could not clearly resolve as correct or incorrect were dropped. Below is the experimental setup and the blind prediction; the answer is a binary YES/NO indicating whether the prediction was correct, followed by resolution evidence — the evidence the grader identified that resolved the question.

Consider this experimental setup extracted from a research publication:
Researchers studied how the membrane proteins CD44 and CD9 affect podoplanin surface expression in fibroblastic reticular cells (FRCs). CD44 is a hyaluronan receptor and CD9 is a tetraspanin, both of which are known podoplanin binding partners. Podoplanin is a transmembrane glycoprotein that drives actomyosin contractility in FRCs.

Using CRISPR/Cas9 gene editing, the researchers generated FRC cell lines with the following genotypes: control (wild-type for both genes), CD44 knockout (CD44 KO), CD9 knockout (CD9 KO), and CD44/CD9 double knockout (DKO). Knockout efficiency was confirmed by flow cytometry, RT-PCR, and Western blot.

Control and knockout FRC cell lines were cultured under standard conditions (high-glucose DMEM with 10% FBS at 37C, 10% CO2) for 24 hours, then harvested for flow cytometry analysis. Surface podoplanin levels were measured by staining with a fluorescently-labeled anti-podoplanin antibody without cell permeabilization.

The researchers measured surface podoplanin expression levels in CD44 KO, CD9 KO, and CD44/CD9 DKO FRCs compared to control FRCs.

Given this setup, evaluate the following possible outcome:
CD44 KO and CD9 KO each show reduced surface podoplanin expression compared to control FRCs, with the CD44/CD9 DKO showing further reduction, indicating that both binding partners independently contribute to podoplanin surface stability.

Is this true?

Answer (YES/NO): NO